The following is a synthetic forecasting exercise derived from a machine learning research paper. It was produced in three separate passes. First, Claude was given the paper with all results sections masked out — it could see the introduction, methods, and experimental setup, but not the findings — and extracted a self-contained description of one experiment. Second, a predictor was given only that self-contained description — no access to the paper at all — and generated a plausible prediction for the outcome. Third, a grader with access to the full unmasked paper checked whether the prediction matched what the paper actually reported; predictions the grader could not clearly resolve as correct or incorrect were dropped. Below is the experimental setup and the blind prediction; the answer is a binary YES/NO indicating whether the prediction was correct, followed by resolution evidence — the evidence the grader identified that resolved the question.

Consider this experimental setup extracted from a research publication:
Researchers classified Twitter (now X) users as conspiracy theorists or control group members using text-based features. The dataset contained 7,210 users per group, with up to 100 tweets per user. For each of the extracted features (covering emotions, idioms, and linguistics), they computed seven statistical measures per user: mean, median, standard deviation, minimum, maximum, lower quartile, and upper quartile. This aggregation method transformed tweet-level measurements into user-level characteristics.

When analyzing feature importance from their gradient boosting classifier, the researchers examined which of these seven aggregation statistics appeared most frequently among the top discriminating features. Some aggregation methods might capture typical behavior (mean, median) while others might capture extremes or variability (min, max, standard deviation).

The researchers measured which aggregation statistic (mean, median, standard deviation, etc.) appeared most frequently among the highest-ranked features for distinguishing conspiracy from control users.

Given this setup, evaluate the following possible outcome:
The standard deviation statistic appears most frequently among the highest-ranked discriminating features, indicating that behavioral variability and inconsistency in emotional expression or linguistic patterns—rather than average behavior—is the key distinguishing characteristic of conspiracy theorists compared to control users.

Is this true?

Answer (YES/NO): NO